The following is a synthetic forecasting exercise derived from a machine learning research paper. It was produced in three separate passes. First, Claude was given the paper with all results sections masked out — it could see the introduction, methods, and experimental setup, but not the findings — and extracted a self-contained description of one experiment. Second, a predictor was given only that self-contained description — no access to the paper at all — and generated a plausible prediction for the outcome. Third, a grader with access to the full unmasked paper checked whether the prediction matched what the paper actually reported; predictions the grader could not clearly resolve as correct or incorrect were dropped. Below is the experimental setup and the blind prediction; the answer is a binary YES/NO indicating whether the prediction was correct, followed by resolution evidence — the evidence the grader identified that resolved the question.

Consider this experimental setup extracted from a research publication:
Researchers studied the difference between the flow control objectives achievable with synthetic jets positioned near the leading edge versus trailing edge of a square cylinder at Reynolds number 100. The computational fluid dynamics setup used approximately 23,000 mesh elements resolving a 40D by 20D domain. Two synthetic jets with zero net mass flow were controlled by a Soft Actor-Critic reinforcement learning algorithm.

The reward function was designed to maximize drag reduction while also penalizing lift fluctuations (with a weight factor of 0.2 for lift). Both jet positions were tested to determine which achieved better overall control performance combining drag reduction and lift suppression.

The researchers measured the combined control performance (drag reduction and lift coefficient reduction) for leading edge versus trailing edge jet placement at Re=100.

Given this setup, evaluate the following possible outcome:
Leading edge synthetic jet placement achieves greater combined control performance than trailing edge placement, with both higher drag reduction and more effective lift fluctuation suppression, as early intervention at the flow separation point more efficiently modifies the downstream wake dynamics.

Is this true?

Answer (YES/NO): NO